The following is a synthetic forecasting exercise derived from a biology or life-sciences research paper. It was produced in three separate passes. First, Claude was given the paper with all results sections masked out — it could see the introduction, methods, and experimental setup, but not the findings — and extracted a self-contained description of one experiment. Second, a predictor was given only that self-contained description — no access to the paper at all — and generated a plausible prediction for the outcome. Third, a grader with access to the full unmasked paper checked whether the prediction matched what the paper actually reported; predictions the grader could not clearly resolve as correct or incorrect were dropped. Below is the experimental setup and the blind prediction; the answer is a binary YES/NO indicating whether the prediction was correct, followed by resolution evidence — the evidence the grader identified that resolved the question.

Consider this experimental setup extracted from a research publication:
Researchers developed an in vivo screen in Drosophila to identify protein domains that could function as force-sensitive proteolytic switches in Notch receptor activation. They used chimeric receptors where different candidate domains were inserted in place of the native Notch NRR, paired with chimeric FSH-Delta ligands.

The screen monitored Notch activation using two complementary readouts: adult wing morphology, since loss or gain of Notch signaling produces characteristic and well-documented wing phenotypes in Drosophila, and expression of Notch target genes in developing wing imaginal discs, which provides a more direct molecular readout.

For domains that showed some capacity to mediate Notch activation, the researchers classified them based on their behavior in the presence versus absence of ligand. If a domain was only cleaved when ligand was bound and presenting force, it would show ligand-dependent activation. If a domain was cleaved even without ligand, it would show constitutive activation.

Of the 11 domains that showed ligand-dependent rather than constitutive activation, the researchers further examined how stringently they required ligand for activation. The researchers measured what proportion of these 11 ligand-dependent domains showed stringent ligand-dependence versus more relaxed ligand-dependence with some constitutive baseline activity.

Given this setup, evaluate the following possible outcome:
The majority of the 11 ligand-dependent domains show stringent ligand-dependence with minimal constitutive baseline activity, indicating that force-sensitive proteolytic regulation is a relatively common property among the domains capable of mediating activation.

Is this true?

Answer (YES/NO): YES